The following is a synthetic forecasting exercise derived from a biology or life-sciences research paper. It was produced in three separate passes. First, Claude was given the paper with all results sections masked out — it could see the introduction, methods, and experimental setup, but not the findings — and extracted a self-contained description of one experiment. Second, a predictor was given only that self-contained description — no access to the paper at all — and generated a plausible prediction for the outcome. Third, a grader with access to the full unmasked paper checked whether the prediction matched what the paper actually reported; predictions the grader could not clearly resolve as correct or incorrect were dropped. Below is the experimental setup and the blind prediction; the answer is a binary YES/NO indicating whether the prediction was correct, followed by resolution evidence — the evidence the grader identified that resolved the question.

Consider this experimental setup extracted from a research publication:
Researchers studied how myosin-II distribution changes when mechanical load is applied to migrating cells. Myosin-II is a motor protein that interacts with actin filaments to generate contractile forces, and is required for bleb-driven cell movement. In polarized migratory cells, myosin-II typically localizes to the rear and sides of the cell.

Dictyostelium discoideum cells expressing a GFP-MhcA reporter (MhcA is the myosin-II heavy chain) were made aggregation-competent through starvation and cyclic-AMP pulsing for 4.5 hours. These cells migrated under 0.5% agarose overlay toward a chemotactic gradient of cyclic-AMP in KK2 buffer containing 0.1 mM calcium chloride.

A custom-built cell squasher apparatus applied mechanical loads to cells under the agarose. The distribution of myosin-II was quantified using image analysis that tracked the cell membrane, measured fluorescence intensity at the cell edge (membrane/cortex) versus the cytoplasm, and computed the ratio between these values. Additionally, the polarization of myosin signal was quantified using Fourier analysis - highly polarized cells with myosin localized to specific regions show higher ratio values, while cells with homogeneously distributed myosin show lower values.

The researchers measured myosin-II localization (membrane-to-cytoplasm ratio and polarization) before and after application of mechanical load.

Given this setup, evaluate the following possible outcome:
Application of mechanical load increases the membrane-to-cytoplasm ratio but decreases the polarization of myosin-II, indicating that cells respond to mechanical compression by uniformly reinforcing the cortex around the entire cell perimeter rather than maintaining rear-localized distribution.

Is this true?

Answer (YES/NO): YES